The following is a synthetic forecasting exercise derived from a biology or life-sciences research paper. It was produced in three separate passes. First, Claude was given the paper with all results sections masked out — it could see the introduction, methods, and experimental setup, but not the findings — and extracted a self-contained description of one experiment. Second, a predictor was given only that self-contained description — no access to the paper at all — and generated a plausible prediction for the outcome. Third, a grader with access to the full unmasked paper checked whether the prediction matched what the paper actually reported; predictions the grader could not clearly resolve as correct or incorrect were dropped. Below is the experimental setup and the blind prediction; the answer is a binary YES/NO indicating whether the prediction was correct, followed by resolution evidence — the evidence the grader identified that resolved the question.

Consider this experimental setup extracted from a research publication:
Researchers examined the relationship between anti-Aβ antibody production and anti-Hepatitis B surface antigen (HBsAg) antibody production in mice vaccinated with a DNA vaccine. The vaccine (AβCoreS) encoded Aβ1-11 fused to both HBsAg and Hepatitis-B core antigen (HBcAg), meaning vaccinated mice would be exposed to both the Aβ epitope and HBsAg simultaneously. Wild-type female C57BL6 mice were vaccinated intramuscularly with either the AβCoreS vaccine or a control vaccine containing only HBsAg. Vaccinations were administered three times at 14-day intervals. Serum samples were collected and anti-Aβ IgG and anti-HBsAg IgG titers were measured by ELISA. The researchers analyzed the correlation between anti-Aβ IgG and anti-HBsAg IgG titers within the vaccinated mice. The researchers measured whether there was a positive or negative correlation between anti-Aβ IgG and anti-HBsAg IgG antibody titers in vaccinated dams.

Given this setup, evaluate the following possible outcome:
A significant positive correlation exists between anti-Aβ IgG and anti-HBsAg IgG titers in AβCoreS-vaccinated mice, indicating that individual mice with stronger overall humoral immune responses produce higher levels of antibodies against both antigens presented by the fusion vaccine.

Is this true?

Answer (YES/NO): NO